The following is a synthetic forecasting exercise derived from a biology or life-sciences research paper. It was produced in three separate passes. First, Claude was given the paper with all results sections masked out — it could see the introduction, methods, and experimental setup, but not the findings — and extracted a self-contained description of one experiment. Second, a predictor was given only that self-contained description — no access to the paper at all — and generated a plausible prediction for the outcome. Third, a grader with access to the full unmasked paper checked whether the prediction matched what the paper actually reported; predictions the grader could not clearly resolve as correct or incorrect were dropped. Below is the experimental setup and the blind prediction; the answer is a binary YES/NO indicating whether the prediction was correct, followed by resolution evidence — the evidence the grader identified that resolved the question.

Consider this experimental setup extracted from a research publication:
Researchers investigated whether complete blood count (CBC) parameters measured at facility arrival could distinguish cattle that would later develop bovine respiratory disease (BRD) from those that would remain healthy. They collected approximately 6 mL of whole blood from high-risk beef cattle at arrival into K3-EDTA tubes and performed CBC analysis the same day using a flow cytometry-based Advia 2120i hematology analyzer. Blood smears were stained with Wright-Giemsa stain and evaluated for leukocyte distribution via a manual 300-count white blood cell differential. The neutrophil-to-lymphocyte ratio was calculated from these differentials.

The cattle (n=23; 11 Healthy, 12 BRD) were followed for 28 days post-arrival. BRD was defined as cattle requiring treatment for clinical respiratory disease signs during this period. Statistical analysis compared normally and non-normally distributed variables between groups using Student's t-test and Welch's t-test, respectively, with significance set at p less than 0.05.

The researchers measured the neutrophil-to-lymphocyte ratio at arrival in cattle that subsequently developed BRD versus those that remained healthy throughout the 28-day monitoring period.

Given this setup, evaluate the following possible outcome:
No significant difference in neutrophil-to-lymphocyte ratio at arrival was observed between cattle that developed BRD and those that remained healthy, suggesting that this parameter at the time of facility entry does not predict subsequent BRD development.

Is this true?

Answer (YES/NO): YES